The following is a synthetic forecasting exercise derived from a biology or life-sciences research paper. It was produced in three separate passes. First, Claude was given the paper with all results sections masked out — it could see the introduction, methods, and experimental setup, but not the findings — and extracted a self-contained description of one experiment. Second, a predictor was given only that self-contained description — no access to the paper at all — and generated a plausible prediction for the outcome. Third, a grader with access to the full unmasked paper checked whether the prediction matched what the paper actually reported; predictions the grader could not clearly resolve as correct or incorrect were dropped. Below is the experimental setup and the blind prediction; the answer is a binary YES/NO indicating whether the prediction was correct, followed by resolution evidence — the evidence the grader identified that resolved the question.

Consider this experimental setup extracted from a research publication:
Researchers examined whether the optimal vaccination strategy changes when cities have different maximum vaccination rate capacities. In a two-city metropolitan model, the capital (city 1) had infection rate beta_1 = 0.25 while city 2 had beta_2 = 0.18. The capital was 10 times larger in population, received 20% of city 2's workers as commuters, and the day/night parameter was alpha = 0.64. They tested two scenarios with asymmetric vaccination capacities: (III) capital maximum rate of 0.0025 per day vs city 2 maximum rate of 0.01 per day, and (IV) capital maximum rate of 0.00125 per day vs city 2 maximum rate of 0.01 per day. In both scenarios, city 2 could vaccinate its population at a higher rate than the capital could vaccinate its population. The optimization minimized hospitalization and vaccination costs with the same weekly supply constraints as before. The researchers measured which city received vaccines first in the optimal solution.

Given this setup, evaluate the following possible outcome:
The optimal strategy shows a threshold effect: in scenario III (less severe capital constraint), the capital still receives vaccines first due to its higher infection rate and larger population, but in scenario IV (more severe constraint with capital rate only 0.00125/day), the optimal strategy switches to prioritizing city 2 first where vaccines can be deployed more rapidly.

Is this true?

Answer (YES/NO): NO